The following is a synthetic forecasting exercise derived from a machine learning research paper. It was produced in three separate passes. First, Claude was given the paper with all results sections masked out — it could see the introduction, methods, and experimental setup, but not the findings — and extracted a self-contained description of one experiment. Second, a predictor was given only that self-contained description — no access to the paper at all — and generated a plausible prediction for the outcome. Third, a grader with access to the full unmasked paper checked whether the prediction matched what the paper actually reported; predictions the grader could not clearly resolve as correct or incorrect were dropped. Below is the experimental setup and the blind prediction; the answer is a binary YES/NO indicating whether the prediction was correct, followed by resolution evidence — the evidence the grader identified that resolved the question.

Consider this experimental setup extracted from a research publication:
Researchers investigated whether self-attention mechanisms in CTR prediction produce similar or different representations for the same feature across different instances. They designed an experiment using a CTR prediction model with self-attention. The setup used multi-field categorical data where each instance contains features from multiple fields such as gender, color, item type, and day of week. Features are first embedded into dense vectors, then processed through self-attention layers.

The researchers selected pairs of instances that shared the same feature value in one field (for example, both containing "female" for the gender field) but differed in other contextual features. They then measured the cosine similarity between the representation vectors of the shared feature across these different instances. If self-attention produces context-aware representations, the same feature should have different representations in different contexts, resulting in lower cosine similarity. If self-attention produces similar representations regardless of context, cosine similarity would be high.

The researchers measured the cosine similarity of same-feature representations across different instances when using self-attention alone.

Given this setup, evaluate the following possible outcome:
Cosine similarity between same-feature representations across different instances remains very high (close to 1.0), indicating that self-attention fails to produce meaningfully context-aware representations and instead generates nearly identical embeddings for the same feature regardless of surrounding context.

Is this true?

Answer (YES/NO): YES